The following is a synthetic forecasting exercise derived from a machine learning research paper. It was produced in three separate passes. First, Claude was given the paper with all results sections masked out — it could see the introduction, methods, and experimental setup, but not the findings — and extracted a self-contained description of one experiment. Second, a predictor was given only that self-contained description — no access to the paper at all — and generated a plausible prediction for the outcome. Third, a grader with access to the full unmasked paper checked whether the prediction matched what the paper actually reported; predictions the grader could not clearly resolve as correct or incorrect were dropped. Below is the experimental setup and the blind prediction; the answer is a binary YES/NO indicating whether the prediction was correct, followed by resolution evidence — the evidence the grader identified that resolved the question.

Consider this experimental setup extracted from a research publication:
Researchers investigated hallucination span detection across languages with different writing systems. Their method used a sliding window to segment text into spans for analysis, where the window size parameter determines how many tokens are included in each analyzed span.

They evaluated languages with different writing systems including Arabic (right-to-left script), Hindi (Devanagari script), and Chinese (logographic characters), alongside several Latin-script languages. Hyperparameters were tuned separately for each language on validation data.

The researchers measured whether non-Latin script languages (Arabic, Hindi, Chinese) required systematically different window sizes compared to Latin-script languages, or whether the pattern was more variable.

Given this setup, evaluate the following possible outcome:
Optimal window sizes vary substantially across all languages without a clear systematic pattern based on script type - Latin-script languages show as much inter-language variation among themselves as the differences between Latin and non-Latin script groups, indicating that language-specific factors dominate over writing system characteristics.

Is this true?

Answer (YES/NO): NO